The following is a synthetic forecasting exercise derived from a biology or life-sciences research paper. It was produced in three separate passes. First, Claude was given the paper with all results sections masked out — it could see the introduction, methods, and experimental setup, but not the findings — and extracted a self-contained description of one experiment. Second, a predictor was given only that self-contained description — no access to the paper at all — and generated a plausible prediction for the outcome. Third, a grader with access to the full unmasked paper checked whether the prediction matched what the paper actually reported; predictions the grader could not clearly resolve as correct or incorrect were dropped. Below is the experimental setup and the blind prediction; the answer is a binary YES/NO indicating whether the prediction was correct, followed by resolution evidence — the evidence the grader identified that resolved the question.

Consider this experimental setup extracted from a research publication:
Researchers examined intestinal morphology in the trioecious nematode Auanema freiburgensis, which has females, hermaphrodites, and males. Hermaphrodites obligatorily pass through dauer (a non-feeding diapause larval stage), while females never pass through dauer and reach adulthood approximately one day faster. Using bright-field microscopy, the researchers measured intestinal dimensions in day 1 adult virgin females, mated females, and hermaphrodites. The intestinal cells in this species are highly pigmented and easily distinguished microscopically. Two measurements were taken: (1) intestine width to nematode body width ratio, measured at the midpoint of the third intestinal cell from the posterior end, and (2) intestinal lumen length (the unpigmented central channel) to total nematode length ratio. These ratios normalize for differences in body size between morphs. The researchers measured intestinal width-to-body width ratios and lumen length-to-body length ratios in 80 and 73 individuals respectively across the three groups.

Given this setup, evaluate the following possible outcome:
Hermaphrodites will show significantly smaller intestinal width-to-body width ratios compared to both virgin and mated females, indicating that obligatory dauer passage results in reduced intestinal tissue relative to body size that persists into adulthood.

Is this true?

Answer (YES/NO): NO